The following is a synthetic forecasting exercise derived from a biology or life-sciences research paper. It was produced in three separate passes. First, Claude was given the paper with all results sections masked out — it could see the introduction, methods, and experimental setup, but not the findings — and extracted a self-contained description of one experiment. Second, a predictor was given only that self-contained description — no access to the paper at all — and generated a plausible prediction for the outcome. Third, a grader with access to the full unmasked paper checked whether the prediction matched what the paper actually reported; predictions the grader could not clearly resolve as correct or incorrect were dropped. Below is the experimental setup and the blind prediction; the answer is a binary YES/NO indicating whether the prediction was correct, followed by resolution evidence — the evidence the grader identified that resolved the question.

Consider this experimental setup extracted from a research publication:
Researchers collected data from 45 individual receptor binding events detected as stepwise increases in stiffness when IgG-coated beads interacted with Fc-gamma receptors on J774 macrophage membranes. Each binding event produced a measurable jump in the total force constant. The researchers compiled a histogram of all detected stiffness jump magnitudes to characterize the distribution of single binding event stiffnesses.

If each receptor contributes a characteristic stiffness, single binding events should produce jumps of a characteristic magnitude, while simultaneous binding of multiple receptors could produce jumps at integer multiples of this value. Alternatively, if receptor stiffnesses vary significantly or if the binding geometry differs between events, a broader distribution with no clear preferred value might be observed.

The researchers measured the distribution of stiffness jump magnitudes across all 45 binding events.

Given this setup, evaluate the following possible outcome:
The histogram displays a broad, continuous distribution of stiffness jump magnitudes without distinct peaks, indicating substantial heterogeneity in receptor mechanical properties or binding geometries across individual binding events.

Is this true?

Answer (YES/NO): NO